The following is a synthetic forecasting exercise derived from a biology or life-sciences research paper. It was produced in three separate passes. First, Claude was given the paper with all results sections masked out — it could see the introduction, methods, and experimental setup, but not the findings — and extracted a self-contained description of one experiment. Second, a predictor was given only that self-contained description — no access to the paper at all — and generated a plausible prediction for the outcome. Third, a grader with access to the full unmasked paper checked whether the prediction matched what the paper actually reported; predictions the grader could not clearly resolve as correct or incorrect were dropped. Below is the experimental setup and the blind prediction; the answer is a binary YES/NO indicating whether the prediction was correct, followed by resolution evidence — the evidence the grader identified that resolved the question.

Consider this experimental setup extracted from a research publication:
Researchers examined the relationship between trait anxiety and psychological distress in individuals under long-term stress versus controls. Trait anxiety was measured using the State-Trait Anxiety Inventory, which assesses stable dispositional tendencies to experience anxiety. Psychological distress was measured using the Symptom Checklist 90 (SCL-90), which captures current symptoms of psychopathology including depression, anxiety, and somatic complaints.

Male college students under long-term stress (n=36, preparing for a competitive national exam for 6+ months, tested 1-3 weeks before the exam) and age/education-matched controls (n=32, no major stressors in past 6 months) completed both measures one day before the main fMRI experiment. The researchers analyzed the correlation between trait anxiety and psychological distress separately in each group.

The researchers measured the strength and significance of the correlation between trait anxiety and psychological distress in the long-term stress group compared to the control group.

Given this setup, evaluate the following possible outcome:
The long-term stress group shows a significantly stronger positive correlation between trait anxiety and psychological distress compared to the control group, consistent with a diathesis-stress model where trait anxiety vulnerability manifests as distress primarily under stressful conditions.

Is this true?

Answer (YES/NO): NO